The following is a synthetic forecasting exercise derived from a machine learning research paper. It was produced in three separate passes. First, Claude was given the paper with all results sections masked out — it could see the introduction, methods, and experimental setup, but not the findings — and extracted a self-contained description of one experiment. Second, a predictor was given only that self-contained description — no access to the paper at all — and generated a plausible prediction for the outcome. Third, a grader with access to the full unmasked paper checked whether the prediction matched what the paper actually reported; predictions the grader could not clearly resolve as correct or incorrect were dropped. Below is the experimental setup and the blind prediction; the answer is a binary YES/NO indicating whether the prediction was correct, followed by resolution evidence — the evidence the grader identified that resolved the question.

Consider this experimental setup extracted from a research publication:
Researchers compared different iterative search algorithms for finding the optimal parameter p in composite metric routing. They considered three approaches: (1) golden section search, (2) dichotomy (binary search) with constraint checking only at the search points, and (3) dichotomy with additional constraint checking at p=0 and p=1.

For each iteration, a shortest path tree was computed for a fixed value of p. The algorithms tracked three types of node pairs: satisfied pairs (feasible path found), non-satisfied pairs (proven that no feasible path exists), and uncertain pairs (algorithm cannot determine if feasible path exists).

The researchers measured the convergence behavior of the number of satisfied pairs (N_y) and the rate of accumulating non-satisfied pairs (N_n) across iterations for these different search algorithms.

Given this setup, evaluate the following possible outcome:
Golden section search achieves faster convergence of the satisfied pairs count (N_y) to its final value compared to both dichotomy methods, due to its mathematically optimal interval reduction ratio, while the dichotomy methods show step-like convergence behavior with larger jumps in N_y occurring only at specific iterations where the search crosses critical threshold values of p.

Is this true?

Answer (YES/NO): NO